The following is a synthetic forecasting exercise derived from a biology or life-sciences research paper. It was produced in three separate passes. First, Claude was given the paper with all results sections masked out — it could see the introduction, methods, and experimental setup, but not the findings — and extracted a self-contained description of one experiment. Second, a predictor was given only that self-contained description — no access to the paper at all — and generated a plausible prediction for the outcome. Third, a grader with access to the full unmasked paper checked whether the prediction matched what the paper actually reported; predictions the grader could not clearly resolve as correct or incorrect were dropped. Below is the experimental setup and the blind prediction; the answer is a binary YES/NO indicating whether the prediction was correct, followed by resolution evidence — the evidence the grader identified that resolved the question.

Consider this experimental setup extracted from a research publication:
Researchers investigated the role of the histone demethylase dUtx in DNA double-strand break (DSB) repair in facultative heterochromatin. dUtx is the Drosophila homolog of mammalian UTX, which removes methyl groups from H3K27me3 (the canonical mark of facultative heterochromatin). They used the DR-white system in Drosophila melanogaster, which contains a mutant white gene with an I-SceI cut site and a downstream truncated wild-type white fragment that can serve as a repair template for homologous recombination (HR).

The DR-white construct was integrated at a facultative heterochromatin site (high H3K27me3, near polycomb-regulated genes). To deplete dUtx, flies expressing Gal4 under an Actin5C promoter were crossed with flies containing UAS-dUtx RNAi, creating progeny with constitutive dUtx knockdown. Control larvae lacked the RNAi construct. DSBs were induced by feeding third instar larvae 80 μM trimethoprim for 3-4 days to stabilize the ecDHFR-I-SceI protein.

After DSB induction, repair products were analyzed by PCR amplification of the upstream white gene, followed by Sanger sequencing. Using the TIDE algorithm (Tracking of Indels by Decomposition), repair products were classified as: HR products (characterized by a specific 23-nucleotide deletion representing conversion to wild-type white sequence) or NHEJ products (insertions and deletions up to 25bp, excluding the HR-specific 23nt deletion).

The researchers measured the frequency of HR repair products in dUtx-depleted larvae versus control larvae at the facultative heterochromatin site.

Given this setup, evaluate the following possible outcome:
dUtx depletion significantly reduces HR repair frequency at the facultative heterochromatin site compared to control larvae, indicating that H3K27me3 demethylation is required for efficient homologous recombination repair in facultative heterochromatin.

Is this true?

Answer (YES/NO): YES